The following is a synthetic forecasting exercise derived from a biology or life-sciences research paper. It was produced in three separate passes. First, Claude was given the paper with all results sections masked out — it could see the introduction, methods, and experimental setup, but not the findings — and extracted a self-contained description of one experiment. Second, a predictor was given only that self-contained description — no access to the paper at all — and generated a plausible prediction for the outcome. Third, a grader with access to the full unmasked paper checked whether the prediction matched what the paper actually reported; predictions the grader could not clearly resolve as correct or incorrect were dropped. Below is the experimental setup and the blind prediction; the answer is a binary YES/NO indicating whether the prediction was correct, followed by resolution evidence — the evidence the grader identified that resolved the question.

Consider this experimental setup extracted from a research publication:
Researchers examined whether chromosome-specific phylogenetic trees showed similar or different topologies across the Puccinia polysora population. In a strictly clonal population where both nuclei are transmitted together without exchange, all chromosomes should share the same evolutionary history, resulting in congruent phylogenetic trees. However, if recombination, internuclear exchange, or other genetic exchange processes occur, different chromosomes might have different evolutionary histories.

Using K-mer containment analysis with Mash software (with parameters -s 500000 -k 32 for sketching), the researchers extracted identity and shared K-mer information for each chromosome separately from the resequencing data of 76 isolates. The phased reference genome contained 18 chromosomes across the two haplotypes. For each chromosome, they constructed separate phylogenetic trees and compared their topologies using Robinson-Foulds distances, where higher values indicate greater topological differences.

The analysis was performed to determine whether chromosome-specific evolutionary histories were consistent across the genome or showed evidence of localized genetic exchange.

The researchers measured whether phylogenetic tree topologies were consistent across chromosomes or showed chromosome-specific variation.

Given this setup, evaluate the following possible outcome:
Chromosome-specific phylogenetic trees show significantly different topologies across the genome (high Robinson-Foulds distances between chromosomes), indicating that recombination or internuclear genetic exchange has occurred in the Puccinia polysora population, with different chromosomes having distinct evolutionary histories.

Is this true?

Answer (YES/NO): YES